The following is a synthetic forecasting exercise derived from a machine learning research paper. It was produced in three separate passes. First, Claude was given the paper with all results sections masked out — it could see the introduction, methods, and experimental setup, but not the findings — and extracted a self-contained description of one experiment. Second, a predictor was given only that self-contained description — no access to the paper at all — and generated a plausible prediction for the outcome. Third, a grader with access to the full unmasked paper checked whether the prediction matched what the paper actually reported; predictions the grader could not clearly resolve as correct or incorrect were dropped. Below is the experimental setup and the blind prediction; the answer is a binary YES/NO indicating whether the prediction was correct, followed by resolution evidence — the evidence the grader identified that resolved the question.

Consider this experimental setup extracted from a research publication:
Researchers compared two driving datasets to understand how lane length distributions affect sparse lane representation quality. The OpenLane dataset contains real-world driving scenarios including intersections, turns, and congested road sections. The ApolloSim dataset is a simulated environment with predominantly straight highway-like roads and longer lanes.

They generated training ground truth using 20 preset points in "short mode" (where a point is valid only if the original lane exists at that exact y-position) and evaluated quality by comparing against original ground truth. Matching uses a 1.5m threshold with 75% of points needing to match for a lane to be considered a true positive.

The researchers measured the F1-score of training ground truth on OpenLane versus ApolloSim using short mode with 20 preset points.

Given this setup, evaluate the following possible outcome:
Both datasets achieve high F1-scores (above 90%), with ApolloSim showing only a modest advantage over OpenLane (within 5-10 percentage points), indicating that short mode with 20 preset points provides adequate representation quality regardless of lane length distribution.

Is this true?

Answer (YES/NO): NO